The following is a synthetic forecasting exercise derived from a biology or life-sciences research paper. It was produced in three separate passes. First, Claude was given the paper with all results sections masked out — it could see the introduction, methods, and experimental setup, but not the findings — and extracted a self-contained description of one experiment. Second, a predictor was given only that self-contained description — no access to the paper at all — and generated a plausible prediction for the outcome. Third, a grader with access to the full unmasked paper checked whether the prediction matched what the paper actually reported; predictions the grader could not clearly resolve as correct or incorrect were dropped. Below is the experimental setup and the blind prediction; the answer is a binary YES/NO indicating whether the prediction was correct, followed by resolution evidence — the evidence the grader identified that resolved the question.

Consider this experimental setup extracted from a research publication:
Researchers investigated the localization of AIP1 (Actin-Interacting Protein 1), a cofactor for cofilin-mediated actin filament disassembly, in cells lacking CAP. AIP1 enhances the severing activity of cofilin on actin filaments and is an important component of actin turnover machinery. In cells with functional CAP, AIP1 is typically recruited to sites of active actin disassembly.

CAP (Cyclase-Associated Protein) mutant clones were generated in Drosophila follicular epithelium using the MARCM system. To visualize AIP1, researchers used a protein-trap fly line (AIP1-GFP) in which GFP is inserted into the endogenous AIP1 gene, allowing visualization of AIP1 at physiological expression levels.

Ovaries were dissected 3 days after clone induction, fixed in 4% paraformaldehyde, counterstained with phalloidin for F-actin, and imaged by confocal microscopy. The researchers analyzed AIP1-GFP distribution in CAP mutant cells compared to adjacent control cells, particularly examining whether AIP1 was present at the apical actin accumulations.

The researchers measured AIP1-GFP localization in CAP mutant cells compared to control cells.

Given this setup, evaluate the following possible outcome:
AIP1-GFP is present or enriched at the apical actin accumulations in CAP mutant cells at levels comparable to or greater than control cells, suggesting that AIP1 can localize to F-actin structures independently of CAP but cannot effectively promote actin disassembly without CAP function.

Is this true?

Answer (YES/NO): YES